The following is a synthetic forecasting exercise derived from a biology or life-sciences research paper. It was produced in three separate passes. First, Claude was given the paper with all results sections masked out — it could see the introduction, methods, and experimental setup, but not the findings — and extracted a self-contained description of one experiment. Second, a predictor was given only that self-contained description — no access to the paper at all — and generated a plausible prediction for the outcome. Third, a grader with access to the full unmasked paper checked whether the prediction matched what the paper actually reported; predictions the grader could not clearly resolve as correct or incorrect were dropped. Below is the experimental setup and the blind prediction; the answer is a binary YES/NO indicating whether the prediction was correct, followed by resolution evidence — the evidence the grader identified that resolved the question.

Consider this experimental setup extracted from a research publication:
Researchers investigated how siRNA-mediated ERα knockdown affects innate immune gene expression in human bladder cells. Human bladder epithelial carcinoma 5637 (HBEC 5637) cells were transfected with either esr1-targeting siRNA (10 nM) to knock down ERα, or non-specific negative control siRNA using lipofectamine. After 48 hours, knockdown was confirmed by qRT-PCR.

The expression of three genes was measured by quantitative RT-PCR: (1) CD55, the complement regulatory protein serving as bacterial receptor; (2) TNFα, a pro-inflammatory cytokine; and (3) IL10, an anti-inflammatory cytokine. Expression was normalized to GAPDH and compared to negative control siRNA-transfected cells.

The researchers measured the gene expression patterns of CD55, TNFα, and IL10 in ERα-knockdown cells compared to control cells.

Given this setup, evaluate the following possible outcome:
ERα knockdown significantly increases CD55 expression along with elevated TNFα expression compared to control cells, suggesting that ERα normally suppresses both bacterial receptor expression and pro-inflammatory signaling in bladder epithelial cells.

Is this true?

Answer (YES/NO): NO